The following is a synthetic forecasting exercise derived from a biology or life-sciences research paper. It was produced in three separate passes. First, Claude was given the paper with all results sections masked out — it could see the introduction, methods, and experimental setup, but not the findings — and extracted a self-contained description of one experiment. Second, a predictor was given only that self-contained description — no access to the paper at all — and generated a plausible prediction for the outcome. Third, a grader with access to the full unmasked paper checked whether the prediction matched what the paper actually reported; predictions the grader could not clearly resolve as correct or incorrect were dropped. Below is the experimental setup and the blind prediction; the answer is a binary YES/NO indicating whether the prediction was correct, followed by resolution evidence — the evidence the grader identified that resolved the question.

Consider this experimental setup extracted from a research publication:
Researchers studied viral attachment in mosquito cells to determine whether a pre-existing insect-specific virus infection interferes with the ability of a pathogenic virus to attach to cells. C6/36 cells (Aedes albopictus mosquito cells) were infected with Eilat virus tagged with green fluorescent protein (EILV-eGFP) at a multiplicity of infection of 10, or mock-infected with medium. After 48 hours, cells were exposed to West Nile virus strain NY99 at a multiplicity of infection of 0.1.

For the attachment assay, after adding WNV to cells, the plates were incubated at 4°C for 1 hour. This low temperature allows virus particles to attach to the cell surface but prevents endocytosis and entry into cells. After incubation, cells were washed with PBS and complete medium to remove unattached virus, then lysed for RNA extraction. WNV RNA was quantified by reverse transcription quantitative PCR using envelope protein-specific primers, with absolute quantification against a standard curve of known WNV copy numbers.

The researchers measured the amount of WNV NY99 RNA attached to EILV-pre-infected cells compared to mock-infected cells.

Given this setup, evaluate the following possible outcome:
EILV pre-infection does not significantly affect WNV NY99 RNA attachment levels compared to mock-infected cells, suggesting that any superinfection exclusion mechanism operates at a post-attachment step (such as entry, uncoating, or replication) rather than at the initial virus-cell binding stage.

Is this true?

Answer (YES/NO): NO